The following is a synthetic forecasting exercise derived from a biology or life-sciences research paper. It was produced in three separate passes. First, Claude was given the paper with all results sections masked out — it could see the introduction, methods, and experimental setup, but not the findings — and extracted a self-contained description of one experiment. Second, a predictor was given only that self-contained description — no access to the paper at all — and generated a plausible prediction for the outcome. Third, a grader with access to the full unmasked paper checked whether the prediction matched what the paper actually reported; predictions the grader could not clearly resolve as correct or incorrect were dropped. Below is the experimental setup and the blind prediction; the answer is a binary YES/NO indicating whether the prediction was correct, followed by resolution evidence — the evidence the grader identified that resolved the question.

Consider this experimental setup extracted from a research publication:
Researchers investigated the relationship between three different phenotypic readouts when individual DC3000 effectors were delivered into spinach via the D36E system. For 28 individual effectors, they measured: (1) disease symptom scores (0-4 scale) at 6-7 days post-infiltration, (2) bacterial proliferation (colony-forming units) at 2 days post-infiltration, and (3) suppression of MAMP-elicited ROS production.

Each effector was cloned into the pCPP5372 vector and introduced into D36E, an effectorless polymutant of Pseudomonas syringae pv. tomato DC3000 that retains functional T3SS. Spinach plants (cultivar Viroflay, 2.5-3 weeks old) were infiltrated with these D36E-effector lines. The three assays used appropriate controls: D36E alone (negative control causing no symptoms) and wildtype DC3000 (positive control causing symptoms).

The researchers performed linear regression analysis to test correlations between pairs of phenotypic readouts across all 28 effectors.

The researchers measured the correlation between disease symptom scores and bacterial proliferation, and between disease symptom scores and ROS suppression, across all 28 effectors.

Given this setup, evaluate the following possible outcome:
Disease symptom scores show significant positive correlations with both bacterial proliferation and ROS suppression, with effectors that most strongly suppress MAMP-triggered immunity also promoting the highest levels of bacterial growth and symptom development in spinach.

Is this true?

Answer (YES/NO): NO